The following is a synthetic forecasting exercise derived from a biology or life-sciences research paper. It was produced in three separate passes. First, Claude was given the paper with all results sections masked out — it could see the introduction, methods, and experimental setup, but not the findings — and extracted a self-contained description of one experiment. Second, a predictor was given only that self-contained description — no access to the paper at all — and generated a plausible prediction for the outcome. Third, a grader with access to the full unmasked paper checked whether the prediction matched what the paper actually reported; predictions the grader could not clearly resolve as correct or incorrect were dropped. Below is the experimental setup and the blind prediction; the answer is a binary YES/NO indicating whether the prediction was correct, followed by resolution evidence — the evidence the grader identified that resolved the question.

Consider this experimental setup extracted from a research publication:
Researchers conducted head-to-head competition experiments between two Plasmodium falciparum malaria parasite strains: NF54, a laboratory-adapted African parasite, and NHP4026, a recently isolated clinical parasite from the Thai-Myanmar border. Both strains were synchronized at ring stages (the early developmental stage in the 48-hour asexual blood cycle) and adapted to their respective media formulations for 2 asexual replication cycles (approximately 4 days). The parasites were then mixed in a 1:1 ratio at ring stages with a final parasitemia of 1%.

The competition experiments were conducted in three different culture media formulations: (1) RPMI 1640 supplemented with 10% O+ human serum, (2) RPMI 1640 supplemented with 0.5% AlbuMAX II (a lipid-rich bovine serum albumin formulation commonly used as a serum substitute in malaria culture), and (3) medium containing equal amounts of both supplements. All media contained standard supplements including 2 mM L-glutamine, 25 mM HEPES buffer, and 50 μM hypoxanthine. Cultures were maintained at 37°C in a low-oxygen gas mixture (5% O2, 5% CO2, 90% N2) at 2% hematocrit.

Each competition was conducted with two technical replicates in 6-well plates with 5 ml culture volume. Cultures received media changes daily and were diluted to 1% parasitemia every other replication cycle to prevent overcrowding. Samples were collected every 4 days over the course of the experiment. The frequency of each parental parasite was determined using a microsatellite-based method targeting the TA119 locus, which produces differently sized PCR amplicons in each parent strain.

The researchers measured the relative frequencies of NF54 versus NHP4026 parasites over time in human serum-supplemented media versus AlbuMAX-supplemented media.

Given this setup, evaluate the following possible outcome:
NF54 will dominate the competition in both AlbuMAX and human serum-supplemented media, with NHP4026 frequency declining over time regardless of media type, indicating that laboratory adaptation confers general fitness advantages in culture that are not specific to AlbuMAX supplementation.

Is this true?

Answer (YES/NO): NO